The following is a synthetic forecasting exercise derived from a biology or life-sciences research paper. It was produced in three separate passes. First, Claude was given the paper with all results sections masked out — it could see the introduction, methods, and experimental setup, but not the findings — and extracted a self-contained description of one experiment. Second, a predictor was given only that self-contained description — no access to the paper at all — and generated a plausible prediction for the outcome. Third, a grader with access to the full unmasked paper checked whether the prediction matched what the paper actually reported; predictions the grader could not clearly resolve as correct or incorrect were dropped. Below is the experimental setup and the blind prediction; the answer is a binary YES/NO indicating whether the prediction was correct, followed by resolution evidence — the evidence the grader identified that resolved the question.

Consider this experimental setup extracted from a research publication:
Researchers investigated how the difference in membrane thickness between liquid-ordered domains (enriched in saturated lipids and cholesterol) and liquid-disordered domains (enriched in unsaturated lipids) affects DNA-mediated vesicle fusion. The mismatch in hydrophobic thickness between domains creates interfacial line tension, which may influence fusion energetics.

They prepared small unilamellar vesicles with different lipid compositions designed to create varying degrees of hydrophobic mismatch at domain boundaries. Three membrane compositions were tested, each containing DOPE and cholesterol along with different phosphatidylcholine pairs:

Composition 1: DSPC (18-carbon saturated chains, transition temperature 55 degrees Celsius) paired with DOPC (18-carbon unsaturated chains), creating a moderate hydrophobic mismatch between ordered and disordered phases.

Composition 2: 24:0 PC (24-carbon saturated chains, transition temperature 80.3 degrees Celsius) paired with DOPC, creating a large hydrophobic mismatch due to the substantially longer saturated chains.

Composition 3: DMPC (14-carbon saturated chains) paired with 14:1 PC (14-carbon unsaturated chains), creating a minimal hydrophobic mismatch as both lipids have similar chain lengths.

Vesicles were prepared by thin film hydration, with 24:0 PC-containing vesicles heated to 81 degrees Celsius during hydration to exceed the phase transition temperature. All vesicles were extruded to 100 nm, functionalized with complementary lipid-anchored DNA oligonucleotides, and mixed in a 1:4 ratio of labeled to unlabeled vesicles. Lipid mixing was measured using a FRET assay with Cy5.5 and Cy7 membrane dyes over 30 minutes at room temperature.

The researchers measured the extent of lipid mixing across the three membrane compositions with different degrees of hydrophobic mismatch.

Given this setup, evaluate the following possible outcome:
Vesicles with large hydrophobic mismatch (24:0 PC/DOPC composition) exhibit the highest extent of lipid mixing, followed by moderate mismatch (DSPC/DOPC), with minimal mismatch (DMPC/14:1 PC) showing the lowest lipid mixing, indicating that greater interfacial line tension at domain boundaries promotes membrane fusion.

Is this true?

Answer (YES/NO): YES